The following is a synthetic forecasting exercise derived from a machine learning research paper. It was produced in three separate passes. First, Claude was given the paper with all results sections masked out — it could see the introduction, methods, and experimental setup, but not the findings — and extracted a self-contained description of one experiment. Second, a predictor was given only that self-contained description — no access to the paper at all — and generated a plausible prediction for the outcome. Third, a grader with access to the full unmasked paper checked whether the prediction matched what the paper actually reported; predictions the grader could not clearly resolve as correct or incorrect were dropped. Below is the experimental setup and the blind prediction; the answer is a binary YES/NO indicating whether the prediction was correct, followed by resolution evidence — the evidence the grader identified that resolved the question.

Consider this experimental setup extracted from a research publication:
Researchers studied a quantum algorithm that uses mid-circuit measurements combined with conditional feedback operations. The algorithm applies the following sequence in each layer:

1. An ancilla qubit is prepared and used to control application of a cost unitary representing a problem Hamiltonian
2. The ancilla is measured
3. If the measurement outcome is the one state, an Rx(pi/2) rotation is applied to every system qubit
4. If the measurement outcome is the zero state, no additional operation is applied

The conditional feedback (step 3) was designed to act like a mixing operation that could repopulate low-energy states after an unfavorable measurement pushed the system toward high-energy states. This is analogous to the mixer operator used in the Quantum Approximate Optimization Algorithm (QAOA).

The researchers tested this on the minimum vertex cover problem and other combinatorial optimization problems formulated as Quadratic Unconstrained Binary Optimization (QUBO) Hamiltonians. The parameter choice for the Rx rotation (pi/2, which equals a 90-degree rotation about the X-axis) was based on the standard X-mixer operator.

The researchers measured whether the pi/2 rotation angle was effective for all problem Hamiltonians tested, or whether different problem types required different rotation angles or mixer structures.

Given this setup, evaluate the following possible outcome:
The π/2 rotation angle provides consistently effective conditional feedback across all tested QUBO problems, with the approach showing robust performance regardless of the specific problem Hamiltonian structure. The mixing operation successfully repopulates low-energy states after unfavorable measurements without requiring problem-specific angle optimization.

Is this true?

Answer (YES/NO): NO